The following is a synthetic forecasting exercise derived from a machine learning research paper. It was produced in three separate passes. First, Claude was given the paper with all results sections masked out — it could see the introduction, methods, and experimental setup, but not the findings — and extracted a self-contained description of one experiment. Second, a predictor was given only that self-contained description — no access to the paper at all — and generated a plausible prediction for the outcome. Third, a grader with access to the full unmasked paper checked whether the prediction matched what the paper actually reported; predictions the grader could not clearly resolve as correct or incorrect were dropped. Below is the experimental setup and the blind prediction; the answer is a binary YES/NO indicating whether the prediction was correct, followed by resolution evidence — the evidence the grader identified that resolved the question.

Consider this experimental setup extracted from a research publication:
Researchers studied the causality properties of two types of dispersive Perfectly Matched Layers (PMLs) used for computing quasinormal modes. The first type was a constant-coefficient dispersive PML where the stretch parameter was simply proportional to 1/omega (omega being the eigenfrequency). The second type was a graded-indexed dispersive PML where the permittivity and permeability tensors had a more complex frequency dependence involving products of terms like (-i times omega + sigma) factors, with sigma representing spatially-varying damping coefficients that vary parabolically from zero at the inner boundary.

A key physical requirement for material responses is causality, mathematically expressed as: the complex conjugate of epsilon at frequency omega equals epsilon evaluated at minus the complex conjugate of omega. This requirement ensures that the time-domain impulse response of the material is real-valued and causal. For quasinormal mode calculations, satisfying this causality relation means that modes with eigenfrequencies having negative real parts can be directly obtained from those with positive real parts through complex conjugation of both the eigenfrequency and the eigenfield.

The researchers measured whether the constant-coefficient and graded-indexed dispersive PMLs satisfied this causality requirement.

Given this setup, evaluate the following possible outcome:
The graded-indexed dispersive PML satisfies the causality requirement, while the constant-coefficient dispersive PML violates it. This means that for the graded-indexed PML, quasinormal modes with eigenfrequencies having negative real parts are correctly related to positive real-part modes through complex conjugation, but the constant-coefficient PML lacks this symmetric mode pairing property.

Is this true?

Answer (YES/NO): YES